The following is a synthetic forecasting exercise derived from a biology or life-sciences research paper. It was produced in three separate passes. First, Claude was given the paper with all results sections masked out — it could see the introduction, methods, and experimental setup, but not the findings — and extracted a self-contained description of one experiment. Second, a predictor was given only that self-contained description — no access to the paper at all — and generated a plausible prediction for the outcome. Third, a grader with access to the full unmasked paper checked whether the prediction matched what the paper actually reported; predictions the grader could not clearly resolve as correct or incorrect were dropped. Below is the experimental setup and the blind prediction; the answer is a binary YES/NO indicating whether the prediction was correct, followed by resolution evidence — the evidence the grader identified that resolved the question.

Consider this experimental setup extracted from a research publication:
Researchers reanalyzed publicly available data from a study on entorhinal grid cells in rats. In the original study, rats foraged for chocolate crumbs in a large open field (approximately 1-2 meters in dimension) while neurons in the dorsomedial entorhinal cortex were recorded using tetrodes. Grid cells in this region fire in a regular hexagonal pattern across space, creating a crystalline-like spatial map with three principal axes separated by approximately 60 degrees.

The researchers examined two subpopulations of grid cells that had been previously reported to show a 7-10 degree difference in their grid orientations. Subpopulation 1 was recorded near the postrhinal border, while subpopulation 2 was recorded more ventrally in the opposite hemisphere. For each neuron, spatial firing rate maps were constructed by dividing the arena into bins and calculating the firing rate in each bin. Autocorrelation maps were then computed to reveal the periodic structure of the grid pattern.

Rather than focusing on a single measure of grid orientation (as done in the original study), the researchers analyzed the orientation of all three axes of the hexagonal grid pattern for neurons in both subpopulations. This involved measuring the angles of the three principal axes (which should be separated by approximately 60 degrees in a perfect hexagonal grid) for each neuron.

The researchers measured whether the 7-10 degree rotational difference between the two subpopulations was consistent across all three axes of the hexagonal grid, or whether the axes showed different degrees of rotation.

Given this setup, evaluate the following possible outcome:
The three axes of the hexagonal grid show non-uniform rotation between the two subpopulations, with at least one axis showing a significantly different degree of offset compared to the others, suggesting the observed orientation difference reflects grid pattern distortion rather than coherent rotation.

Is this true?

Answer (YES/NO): YES